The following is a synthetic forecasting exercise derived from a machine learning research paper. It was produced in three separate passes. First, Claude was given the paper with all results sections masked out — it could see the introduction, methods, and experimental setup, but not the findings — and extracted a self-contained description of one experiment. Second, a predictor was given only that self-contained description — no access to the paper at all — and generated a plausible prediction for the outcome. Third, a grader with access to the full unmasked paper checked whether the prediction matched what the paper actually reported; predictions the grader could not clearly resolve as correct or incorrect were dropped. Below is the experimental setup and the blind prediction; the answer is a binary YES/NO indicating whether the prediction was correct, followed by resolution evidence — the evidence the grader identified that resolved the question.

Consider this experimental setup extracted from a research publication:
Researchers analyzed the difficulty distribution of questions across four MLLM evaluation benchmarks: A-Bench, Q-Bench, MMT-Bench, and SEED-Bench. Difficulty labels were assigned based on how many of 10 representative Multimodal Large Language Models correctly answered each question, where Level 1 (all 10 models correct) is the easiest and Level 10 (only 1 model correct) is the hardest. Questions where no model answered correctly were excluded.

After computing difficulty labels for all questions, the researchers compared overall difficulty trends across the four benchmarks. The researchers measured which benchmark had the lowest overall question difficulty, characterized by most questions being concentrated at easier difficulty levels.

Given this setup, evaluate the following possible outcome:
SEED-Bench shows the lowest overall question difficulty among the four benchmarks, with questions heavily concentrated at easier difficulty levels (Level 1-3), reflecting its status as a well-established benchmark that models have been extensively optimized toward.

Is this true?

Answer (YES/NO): YES